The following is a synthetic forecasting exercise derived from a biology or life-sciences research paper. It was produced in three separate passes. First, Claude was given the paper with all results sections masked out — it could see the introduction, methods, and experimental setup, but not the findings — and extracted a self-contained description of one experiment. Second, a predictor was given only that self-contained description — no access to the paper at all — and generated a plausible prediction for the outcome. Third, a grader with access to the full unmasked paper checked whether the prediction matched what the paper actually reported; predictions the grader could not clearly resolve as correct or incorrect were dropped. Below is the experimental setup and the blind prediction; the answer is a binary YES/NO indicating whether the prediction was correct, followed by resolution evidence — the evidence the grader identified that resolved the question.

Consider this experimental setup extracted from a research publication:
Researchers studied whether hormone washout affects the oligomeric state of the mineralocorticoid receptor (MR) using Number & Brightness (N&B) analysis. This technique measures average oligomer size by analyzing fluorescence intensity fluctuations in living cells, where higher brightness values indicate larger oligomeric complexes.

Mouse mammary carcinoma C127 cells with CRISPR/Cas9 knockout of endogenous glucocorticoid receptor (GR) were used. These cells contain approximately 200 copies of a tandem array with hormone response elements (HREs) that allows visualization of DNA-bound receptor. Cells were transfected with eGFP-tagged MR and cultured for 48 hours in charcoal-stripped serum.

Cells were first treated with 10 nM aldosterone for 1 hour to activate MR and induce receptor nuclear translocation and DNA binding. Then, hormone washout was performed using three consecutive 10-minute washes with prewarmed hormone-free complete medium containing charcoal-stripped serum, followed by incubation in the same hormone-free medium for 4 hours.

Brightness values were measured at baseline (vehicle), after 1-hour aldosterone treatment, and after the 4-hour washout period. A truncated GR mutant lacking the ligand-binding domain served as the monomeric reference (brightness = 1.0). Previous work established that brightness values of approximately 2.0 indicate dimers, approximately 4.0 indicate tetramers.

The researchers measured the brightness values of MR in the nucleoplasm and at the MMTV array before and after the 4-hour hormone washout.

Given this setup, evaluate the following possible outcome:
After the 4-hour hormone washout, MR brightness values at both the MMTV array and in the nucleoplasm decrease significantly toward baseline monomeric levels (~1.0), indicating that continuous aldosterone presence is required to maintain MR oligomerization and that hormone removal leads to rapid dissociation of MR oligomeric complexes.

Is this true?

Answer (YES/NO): NO